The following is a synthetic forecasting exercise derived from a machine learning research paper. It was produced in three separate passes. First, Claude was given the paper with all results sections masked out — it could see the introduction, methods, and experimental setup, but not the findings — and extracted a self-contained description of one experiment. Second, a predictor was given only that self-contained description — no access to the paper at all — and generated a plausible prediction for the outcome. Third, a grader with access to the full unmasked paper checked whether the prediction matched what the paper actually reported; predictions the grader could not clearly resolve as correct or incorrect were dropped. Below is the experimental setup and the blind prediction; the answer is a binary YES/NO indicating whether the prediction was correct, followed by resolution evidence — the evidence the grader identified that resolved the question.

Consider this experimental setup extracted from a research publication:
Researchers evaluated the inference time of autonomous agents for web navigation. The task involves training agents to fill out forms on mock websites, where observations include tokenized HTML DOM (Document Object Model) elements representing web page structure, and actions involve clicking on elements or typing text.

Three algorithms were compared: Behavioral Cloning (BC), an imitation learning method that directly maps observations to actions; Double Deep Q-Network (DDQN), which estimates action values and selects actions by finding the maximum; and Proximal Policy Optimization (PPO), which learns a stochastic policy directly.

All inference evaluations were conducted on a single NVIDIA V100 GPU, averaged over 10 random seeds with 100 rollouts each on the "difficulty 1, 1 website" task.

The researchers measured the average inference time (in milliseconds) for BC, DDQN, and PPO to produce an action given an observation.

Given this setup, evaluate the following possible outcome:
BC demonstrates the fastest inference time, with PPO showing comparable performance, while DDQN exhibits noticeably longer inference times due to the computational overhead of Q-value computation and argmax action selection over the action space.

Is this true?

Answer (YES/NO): NO